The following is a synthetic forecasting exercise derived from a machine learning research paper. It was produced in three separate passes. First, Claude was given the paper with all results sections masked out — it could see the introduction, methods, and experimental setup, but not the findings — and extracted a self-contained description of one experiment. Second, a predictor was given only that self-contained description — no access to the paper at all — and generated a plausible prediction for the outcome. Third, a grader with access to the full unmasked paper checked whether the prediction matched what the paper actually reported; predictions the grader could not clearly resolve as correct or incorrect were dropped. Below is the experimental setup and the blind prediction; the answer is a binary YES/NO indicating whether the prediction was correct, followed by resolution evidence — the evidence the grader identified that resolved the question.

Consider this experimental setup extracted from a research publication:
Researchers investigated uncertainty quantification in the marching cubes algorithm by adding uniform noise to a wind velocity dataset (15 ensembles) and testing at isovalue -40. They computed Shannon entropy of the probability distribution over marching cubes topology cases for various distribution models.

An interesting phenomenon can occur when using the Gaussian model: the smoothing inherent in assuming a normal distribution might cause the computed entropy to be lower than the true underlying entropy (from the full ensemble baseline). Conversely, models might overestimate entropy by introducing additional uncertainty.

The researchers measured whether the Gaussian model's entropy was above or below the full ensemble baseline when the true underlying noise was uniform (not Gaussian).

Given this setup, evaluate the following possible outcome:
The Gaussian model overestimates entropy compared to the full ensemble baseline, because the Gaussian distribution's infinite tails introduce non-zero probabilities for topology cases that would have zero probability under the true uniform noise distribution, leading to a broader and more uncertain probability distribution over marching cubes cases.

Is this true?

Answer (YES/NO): NO